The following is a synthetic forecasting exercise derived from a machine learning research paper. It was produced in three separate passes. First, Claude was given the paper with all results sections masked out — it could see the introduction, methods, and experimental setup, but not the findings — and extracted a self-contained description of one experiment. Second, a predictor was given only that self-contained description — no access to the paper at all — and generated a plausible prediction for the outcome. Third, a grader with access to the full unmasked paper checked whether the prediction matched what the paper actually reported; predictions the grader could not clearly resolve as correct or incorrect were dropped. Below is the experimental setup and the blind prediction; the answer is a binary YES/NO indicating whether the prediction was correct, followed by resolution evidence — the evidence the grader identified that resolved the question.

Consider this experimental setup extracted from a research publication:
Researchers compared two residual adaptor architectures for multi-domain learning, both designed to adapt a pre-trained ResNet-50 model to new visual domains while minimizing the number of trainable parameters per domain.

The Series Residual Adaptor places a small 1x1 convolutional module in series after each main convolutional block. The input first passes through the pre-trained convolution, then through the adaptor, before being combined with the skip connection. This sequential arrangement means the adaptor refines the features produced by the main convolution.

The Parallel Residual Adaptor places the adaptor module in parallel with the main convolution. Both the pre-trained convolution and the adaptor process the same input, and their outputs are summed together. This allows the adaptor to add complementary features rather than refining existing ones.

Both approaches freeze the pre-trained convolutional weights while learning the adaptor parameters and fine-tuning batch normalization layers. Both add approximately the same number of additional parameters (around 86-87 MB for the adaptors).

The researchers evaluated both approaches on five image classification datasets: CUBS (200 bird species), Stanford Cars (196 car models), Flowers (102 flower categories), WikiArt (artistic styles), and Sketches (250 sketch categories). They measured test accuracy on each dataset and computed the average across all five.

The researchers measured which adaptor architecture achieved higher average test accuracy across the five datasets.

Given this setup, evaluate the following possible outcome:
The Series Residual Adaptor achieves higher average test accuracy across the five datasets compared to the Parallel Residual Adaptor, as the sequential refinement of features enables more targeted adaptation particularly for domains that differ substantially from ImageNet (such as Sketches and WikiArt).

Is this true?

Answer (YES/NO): NO